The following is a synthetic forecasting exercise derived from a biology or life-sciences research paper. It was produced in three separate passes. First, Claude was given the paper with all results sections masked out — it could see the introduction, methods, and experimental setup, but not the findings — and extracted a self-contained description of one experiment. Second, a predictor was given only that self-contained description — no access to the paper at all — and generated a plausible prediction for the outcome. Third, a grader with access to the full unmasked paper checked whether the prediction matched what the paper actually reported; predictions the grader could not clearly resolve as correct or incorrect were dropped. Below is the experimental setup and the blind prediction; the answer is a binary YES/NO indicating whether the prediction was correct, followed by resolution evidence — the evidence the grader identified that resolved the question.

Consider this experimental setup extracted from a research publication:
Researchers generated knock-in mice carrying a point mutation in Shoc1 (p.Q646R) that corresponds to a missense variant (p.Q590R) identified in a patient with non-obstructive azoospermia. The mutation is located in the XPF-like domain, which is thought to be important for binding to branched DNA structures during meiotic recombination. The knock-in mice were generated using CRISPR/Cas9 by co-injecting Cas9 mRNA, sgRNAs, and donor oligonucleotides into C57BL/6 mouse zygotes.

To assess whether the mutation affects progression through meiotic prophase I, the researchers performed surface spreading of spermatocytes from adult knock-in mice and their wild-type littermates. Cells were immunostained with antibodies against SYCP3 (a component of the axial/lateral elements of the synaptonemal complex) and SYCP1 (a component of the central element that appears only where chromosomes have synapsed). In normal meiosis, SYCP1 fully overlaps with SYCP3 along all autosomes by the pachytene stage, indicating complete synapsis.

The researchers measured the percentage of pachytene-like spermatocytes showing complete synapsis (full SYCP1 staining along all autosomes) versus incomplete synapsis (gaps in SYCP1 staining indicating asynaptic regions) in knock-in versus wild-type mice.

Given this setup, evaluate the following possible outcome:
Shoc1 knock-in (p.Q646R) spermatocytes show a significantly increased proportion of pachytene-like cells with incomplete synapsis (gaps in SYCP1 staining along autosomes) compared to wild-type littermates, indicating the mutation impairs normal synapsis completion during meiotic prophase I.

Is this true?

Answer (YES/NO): YES